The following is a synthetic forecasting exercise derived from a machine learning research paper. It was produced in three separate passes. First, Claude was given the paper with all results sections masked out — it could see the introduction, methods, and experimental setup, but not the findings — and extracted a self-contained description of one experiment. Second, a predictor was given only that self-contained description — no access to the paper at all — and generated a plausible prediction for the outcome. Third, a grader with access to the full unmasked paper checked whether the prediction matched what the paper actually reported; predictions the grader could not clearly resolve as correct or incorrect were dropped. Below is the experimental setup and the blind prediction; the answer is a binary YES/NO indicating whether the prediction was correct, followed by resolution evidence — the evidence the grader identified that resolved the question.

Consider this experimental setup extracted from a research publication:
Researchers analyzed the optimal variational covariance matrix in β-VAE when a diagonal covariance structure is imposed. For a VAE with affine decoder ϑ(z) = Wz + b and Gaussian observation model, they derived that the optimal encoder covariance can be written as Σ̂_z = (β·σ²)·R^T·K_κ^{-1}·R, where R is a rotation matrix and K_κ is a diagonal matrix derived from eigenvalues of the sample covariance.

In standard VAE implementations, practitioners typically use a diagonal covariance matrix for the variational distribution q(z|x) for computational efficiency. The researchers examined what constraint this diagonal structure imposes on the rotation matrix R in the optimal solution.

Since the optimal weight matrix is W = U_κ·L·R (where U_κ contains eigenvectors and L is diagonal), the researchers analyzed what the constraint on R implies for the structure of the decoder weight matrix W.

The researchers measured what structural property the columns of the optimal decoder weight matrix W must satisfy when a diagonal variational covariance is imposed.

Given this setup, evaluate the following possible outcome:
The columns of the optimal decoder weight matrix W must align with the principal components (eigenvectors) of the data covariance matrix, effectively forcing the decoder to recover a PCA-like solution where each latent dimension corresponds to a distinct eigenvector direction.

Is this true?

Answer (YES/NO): NO